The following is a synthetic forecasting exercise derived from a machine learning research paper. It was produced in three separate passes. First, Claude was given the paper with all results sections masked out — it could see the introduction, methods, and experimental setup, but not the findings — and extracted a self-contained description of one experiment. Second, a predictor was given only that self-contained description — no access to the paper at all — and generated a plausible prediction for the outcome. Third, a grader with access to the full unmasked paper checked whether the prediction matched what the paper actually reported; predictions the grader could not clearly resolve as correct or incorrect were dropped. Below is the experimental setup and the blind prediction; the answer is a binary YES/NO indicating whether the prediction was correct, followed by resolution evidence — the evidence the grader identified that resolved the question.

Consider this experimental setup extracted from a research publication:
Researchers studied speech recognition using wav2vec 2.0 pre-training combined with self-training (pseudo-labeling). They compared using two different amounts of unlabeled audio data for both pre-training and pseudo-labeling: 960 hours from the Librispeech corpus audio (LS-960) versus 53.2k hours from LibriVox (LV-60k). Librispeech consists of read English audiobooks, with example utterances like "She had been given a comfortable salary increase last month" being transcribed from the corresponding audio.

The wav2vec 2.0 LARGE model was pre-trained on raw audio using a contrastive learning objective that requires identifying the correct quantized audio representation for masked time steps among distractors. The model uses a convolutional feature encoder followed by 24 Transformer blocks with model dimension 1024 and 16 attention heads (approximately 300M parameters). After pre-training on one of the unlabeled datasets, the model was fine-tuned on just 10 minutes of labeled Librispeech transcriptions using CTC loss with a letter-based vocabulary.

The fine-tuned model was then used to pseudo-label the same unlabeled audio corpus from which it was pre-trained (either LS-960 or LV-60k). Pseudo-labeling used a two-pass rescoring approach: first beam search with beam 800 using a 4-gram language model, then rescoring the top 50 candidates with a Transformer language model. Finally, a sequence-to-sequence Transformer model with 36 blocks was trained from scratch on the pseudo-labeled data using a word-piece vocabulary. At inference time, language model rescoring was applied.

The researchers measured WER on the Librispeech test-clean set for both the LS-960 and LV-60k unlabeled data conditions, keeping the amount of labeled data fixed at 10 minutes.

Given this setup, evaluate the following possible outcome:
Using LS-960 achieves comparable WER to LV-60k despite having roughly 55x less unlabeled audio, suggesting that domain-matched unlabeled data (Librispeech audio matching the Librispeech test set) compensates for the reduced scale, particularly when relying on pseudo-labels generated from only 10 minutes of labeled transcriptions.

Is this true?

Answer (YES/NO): NO